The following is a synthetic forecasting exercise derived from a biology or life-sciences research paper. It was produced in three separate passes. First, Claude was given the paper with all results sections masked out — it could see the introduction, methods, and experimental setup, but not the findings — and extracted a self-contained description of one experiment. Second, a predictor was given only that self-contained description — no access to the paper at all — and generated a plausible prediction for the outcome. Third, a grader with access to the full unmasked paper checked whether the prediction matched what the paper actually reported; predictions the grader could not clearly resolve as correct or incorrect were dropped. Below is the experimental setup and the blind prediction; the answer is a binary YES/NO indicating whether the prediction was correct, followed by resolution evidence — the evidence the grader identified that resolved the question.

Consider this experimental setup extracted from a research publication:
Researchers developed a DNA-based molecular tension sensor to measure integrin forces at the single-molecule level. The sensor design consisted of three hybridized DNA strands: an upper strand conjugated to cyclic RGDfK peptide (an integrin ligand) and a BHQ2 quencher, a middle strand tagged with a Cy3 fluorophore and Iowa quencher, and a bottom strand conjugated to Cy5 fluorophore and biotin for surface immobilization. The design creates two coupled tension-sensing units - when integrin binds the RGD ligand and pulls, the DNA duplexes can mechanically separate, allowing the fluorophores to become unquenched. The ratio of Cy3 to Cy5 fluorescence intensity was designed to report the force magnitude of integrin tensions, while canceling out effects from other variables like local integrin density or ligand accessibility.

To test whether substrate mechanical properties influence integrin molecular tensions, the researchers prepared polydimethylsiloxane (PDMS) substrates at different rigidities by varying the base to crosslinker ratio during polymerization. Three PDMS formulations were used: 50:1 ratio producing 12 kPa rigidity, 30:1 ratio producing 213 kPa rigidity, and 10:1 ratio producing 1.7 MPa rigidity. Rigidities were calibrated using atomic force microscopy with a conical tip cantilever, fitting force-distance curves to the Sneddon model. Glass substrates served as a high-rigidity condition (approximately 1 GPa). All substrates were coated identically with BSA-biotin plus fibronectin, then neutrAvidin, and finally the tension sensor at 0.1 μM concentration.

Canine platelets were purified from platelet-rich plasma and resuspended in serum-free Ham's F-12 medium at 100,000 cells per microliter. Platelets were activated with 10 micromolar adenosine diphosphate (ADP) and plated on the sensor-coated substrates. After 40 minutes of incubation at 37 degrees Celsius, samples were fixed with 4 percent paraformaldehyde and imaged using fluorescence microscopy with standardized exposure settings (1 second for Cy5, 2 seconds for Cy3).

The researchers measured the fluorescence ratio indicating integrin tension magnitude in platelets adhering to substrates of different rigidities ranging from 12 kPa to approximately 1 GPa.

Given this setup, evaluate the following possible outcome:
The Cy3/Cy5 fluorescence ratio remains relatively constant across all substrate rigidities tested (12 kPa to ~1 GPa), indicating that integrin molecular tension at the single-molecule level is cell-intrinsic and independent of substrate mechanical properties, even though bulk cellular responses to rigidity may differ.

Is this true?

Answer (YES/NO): NO